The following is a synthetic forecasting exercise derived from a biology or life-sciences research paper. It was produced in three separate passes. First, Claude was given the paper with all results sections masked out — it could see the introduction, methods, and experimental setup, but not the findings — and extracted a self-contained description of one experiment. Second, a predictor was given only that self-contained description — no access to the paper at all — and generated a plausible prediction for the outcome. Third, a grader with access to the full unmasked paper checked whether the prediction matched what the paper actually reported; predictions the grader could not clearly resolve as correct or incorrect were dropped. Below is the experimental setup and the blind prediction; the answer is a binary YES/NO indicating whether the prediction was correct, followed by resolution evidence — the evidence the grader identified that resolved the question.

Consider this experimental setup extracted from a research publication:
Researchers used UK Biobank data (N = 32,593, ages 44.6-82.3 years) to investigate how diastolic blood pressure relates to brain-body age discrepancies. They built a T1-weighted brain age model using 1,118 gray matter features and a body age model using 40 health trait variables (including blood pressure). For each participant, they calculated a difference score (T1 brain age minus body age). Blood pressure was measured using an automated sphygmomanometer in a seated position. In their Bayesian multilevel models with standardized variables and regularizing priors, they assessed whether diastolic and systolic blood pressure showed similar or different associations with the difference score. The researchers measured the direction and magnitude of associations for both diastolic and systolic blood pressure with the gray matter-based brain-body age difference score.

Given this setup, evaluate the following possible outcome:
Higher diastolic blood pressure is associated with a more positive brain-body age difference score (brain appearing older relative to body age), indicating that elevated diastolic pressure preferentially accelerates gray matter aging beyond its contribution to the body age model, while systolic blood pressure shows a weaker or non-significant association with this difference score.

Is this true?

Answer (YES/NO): NO